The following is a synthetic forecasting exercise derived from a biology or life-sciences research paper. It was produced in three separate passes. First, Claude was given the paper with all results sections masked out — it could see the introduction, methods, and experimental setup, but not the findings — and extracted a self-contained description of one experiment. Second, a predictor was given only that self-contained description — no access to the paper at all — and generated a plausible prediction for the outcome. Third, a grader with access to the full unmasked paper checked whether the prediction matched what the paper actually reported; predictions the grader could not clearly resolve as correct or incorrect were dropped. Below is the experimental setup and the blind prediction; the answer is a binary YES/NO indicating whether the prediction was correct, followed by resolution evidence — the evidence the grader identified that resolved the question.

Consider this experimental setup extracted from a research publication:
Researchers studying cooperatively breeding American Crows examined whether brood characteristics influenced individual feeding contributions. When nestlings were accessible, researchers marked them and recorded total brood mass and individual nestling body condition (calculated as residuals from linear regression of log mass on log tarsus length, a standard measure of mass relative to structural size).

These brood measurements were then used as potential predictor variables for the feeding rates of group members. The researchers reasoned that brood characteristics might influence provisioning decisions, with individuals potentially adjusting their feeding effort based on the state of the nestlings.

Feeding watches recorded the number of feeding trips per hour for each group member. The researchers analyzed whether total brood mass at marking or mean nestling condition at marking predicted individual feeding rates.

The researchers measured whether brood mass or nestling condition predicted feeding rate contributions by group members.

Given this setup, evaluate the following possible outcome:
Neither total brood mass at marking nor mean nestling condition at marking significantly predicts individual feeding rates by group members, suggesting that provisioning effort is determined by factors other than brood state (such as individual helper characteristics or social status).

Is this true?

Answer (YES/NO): YES